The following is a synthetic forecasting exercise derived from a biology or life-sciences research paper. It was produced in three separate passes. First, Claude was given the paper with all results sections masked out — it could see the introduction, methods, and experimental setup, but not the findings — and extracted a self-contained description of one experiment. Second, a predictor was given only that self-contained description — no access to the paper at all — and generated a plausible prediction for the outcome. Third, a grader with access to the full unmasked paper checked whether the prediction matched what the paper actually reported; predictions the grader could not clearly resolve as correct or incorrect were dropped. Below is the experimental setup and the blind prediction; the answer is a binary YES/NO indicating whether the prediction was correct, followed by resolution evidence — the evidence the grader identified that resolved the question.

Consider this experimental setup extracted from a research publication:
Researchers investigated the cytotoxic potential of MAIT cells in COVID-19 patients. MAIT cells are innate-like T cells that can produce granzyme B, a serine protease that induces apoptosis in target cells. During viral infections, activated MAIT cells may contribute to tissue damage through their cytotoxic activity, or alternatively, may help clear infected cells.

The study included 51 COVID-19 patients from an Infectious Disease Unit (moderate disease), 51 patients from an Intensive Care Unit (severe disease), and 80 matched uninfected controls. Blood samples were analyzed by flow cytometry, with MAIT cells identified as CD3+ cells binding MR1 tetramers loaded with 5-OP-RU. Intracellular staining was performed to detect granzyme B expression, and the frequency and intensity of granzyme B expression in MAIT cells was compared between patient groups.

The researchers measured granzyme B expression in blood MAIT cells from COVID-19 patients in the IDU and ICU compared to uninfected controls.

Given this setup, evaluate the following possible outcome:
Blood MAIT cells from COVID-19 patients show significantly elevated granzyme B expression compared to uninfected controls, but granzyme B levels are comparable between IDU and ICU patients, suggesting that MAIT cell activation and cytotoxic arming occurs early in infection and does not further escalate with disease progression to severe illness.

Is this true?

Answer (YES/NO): NO